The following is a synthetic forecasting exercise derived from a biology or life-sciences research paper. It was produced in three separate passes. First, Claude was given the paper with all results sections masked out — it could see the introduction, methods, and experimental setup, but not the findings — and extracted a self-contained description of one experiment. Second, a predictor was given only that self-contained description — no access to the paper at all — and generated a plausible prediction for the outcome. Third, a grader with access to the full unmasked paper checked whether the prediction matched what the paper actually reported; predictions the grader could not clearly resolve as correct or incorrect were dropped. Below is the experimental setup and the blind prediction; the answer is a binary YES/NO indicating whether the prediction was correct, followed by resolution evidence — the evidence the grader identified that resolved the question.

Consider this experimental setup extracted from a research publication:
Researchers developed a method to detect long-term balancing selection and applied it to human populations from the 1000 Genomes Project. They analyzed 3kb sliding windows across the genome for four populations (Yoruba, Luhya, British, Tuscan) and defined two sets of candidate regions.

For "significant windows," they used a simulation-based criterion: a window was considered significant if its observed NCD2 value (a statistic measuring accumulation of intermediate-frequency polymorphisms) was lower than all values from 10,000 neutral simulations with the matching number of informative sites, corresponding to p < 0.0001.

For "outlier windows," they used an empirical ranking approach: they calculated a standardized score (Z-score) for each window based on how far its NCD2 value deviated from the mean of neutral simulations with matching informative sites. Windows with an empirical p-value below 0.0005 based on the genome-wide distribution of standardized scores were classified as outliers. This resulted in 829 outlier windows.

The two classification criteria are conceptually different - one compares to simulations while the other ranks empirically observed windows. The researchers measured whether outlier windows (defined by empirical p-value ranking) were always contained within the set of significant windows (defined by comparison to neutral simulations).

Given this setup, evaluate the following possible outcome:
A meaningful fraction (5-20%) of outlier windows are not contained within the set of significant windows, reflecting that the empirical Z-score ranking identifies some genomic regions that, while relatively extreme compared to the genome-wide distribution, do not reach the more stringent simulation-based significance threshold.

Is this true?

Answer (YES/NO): NO